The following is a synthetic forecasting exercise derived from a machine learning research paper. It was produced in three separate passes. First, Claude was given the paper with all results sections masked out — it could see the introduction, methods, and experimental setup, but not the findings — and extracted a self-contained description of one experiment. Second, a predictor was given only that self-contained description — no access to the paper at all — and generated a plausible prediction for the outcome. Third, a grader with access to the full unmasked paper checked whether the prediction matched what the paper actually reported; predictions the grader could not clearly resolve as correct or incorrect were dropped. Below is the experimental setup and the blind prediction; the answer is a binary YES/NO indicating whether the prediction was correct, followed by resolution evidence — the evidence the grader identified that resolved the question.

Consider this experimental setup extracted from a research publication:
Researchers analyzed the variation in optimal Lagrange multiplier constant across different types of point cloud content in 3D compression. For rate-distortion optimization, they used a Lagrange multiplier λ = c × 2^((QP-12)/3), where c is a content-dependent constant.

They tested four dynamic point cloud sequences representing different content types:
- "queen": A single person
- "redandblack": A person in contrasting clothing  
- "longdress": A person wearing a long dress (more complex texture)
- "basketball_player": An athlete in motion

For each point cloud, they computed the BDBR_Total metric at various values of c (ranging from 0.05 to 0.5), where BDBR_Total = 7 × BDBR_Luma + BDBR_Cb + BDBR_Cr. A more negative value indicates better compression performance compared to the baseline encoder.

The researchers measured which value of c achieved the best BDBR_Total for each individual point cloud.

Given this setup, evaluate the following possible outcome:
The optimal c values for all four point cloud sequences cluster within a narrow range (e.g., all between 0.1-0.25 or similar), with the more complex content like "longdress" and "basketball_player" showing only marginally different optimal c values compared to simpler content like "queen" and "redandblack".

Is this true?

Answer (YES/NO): NO